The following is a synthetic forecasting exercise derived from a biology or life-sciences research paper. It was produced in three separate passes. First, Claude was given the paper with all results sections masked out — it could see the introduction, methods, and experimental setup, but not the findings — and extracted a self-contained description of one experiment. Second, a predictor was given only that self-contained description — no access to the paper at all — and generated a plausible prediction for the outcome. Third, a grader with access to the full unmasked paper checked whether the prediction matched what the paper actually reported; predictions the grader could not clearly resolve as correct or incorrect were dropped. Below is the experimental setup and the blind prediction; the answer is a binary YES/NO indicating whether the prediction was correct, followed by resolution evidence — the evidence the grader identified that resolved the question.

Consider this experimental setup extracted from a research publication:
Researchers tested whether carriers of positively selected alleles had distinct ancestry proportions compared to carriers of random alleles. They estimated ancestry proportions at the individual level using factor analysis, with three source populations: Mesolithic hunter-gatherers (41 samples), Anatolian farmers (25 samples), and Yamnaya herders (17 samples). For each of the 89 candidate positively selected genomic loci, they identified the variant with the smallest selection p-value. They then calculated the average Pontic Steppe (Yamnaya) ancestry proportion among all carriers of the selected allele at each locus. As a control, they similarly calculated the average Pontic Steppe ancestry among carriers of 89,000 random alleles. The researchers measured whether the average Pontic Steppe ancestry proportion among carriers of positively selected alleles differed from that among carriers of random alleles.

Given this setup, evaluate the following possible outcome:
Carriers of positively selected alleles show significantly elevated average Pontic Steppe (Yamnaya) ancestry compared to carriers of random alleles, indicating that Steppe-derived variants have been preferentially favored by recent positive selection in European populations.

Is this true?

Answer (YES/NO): NO